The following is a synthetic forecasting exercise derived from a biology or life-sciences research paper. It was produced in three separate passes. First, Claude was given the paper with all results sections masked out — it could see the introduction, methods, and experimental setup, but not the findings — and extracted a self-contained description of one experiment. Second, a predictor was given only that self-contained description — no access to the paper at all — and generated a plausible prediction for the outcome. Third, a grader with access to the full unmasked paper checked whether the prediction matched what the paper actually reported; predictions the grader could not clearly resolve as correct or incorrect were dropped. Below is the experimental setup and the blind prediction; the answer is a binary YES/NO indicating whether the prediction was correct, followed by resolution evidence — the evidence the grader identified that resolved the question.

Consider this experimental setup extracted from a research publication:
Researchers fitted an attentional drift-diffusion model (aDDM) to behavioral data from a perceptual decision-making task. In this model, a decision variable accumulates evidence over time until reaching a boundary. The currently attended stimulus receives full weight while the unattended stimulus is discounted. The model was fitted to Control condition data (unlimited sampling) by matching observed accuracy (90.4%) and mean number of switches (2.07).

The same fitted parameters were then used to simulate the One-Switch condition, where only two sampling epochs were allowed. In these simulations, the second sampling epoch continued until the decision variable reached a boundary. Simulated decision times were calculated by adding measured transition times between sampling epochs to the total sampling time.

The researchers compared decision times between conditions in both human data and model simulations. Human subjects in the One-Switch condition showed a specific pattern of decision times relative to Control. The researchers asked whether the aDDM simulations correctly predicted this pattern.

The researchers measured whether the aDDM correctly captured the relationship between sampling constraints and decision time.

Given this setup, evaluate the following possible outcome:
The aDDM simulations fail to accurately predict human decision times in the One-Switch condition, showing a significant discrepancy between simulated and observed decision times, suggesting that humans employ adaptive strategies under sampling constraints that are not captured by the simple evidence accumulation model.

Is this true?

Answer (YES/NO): NO